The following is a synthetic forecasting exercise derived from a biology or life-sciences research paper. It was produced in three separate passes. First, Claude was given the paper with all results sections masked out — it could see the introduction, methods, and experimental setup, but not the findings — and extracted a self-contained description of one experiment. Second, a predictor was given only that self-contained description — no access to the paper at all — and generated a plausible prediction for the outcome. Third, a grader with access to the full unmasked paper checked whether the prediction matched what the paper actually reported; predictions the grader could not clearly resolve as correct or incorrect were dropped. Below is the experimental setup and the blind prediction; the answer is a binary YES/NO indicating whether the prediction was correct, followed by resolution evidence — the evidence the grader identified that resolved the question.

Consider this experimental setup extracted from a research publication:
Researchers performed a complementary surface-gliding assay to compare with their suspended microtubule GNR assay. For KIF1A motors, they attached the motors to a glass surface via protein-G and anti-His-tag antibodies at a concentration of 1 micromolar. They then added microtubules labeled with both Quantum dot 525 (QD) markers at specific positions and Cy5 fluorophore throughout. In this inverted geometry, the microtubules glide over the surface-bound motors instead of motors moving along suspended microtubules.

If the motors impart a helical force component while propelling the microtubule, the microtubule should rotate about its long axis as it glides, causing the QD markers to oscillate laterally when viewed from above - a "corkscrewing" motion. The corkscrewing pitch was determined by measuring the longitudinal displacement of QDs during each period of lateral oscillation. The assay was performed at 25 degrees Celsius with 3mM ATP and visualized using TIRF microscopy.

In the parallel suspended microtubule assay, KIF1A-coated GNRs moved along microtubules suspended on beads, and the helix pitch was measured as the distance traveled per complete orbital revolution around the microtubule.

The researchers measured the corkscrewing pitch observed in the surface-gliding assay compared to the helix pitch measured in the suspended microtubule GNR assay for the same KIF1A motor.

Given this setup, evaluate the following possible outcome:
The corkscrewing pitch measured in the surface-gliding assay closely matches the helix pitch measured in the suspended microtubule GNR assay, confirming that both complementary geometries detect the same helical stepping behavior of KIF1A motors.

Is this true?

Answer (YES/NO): NO